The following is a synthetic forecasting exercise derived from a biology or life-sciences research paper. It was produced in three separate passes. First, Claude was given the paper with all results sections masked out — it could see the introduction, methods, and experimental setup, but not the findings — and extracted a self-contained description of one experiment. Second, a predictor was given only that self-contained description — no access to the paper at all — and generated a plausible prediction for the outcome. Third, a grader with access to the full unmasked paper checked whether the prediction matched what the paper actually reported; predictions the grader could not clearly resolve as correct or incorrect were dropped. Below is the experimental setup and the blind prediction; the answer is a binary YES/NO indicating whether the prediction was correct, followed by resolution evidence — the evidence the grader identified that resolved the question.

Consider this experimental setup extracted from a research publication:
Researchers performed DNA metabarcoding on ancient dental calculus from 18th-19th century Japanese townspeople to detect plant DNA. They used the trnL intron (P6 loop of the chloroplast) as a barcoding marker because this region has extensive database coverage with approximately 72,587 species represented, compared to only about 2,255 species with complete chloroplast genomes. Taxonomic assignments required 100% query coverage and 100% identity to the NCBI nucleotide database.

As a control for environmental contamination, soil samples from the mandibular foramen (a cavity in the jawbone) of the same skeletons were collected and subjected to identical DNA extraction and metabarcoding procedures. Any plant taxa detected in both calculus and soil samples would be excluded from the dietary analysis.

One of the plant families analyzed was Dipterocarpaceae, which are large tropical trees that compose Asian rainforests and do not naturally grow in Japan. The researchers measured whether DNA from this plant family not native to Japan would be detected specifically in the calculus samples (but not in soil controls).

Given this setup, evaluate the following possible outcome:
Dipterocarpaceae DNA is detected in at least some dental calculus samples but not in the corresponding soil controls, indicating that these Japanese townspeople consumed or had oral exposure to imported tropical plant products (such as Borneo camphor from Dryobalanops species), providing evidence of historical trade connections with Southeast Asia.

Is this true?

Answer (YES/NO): YES